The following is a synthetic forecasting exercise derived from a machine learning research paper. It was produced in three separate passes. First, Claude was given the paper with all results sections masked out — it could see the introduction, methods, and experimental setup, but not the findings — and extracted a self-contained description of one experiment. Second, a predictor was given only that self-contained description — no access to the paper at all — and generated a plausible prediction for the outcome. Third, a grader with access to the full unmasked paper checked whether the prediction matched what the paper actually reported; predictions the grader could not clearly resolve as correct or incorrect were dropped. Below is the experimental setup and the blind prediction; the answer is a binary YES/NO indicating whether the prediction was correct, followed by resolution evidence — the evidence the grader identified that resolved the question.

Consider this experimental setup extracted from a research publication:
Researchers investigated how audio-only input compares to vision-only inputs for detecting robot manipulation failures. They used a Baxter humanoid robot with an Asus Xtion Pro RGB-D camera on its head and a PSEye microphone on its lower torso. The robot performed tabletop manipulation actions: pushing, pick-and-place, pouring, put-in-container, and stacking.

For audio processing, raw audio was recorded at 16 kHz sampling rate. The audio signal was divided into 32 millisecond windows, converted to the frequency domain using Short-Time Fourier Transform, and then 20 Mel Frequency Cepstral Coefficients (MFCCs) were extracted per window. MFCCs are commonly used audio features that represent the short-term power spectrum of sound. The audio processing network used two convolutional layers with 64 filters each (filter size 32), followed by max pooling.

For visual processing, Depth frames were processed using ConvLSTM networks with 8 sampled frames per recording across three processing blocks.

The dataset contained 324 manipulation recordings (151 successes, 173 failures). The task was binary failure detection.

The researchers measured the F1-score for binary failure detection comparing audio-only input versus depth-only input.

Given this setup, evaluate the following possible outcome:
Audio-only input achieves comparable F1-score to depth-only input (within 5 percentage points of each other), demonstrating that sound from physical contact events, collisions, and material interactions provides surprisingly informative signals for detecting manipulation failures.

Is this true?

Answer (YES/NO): YES